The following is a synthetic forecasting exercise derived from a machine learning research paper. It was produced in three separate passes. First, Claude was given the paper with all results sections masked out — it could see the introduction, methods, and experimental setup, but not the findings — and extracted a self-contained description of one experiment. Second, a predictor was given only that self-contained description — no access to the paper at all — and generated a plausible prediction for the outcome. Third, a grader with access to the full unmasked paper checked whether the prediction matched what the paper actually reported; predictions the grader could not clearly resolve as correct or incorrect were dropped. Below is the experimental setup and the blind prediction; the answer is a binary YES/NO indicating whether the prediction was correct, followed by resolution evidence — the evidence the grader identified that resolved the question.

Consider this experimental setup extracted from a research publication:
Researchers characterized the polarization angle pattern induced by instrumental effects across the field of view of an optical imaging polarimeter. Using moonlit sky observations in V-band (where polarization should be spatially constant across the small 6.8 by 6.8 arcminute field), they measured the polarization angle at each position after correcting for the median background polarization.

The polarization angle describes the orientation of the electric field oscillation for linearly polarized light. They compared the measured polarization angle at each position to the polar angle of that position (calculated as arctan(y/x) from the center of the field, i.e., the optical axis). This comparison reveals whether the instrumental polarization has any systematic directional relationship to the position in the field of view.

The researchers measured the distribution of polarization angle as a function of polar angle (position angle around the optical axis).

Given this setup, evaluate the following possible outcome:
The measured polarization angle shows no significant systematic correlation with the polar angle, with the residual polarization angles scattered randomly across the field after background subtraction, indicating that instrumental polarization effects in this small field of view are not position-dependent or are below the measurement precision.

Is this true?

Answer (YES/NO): NO